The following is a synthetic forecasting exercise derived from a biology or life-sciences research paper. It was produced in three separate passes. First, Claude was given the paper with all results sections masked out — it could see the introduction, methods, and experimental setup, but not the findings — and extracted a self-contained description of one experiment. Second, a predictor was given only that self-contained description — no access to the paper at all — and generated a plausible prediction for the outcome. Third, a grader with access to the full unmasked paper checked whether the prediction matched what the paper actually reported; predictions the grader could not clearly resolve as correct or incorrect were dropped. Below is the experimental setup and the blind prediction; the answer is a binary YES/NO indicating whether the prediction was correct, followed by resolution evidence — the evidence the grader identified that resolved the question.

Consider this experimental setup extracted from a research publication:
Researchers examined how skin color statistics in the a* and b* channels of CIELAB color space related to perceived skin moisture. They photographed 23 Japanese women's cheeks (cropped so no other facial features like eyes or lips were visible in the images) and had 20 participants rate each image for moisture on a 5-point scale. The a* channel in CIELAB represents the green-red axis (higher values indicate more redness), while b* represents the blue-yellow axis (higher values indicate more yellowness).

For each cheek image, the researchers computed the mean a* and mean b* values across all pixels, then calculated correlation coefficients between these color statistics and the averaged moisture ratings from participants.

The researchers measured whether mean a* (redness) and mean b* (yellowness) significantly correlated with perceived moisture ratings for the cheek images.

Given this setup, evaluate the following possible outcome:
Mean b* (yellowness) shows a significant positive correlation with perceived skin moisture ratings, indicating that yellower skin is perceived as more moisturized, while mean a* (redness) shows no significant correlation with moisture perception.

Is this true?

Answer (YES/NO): NO